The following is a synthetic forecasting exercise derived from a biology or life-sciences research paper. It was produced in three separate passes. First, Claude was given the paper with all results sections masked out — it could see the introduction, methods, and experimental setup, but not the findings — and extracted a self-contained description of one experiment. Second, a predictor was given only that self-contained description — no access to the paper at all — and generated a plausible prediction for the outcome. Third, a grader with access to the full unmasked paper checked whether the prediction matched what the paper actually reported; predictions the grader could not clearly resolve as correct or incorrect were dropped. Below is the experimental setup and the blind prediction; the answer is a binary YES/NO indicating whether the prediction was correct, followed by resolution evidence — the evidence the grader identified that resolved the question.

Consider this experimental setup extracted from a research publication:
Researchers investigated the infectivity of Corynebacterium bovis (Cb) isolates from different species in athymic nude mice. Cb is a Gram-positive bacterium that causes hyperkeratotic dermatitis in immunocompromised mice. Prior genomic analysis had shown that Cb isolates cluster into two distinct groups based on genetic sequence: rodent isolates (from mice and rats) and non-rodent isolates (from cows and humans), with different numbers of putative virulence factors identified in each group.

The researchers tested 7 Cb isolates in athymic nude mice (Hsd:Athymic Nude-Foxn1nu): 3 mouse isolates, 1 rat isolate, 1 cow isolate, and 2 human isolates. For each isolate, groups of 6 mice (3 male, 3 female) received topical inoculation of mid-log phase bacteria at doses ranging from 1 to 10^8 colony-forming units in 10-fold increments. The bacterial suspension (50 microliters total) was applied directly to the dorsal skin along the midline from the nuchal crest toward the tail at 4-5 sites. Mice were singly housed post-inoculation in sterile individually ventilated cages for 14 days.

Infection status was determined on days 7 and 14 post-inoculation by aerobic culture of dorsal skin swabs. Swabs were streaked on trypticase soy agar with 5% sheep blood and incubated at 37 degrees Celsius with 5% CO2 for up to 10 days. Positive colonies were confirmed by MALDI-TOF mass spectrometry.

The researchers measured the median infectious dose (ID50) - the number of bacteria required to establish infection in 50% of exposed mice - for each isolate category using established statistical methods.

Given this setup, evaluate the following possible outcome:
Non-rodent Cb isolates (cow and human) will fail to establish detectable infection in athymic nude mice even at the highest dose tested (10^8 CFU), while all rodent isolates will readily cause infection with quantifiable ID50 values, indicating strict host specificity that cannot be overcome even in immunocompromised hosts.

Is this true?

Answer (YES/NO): NO